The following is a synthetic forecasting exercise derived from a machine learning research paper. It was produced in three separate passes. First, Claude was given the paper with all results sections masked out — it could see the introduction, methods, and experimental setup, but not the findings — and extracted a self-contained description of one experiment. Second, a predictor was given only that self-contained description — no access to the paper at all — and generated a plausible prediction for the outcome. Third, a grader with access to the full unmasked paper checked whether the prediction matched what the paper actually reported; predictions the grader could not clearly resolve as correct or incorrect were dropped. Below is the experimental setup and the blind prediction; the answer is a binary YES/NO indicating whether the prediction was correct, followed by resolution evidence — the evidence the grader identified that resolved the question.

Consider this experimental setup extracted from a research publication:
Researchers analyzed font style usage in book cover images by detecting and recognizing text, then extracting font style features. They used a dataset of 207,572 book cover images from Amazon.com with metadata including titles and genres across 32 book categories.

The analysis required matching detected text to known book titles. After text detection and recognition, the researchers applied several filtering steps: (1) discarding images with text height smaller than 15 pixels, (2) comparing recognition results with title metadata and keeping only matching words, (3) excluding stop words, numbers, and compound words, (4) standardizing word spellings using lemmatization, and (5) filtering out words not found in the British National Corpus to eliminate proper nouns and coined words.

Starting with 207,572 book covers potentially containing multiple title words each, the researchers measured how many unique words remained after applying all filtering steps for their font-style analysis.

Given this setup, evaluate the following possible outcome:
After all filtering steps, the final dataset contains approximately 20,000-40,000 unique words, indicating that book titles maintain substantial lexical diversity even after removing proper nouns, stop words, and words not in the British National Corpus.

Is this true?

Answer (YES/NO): NO